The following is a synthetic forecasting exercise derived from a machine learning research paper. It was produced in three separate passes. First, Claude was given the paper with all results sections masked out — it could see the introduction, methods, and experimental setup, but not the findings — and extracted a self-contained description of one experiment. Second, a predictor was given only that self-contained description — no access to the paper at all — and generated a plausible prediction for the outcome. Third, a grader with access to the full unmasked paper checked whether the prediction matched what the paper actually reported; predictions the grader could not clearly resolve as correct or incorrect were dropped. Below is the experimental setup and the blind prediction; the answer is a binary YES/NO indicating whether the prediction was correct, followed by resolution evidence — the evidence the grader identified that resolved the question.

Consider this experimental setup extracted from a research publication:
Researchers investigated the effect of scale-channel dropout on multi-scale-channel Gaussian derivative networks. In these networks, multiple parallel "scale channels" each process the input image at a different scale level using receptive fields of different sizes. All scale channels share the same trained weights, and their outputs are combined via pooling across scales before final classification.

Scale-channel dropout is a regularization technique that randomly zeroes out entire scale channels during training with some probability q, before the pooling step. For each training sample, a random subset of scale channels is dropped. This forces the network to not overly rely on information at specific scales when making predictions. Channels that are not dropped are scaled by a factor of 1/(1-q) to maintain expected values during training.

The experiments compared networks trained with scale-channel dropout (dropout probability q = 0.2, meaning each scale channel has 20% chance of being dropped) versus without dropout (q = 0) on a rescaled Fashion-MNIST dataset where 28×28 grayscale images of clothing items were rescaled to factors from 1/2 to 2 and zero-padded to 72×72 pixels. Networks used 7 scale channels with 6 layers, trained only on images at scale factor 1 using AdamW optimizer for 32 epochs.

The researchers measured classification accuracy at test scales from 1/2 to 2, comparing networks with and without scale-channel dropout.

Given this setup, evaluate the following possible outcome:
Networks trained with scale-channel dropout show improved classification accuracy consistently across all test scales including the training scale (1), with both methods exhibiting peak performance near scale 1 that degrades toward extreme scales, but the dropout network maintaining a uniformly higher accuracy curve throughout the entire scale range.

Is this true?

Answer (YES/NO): NO